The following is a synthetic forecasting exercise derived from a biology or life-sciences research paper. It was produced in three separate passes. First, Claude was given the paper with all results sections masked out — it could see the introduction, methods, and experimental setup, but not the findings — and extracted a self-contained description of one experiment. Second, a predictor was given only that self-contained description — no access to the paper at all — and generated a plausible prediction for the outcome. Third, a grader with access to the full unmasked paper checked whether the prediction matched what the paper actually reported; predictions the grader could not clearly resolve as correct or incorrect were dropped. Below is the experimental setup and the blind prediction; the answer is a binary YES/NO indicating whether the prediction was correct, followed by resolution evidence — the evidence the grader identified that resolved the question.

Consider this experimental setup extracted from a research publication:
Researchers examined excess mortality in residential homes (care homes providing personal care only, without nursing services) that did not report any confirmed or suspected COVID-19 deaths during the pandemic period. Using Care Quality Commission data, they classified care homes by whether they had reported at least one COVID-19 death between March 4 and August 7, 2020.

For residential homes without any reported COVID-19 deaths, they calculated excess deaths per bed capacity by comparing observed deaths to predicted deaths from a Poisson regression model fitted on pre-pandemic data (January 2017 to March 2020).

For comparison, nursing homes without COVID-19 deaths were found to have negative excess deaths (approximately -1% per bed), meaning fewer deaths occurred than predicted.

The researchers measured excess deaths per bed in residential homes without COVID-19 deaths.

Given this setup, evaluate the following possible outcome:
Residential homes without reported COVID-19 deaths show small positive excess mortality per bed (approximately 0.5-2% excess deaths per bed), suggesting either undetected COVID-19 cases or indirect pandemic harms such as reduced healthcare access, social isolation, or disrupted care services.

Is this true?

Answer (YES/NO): YES